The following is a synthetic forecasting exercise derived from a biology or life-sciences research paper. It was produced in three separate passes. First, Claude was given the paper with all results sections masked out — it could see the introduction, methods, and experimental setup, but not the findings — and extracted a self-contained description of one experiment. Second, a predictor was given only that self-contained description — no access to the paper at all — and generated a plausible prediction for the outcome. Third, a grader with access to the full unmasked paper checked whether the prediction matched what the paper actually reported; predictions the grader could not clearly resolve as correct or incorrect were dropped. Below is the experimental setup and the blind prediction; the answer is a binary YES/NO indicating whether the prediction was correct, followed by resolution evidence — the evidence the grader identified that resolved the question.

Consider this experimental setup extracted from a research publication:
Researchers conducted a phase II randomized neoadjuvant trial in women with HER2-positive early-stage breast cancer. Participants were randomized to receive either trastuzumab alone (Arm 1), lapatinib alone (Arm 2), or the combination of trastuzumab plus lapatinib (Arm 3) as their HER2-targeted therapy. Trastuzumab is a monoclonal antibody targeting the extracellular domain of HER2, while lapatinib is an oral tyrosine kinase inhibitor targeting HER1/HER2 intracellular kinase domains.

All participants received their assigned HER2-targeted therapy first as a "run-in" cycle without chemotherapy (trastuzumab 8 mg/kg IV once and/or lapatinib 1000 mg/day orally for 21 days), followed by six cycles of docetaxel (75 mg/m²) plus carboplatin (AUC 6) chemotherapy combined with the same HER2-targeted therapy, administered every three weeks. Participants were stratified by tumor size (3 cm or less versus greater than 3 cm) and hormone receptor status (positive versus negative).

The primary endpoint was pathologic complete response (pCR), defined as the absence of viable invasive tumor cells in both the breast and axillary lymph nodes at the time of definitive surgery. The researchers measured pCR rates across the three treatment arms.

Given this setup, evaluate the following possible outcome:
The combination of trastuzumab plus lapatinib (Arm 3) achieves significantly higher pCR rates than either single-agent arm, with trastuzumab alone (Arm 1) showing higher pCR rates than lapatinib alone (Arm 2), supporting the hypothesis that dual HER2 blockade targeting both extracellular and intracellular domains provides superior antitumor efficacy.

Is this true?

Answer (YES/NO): NO